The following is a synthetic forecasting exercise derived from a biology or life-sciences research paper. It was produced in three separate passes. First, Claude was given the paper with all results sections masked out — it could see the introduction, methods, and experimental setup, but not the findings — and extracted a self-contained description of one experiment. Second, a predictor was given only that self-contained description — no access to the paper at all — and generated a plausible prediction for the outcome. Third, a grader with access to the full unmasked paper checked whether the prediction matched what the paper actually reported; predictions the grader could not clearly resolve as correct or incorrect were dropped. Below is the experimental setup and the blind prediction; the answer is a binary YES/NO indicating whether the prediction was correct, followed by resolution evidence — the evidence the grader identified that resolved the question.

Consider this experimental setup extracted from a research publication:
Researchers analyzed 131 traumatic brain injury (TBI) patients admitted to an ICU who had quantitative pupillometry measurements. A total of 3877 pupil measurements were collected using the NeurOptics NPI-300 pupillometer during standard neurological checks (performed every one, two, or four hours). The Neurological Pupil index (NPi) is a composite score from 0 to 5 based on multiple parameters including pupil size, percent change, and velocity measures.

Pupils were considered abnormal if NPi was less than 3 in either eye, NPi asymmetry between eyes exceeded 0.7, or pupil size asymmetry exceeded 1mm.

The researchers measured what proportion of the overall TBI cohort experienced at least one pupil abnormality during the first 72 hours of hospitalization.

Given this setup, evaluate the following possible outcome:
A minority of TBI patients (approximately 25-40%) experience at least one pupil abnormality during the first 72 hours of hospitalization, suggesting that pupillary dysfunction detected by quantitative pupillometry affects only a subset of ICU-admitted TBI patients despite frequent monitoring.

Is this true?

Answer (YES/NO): NO